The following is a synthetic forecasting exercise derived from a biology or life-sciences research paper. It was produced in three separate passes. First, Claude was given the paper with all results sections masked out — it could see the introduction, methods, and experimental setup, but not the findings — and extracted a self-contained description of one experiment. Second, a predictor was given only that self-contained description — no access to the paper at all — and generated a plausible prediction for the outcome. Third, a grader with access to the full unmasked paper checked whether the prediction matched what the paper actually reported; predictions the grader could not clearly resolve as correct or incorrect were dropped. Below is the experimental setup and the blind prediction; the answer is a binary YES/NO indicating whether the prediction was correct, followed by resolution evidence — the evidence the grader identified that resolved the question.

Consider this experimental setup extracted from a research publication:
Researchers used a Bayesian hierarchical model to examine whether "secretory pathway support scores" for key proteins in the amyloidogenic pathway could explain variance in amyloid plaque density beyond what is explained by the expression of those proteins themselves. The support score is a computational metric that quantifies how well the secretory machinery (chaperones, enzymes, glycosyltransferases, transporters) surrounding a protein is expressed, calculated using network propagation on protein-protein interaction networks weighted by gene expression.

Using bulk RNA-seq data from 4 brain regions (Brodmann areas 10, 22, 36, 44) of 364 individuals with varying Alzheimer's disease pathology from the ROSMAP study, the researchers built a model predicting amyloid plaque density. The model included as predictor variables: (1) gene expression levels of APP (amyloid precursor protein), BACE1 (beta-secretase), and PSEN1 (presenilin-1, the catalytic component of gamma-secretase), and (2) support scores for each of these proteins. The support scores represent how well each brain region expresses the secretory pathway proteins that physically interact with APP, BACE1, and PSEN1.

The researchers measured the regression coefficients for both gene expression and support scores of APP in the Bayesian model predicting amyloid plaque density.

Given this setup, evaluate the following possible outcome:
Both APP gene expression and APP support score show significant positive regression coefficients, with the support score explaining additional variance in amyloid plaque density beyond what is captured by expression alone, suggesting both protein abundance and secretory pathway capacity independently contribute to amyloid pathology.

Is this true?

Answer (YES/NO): NO